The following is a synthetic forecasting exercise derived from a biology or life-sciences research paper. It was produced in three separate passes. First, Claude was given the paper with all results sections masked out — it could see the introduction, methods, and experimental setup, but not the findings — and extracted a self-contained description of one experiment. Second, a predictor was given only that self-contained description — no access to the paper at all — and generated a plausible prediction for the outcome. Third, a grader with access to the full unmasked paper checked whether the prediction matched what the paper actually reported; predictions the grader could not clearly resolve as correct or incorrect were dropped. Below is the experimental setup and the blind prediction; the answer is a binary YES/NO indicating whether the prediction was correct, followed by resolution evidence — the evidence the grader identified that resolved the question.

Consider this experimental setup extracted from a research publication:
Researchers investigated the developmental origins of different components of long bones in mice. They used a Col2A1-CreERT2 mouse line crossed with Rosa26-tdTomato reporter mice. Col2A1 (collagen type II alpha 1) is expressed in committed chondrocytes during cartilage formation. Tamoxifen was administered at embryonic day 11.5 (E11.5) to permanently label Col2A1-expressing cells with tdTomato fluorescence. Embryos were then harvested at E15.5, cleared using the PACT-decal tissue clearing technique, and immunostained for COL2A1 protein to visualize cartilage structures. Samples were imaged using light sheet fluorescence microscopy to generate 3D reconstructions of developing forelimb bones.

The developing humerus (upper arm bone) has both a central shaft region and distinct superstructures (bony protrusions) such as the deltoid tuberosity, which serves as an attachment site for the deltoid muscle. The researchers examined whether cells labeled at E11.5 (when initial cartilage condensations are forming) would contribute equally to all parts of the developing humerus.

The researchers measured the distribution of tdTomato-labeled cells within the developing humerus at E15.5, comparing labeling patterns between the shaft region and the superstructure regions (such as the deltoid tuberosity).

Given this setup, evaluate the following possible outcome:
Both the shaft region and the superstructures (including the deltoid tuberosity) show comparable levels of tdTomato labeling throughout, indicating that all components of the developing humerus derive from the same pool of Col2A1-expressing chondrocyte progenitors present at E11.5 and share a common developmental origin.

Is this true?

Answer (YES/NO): NO